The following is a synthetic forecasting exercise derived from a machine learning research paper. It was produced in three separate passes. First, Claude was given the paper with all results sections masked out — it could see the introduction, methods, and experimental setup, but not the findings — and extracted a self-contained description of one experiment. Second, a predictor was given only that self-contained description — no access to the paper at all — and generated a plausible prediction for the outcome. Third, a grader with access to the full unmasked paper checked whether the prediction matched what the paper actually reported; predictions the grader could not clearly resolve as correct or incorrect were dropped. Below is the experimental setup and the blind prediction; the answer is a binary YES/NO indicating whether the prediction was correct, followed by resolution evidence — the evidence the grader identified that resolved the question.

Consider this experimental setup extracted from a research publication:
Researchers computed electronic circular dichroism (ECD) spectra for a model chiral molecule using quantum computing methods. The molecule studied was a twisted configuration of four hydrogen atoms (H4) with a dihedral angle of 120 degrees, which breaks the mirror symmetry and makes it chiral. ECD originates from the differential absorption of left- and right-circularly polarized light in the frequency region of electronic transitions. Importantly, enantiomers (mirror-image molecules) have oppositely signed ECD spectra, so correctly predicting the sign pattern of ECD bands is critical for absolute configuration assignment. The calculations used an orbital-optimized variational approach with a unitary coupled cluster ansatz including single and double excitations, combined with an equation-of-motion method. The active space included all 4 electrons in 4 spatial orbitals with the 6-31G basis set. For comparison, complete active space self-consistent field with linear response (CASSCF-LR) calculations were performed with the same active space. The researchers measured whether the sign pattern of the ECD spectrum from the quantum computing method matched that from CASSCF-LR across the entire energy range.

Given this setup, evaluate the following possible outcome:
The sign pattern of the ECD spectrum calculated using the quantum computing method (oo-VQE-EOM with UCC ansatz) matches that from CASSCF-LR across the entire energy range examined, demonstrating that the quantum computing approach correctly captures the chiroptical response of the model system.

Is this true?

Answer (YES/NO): YES